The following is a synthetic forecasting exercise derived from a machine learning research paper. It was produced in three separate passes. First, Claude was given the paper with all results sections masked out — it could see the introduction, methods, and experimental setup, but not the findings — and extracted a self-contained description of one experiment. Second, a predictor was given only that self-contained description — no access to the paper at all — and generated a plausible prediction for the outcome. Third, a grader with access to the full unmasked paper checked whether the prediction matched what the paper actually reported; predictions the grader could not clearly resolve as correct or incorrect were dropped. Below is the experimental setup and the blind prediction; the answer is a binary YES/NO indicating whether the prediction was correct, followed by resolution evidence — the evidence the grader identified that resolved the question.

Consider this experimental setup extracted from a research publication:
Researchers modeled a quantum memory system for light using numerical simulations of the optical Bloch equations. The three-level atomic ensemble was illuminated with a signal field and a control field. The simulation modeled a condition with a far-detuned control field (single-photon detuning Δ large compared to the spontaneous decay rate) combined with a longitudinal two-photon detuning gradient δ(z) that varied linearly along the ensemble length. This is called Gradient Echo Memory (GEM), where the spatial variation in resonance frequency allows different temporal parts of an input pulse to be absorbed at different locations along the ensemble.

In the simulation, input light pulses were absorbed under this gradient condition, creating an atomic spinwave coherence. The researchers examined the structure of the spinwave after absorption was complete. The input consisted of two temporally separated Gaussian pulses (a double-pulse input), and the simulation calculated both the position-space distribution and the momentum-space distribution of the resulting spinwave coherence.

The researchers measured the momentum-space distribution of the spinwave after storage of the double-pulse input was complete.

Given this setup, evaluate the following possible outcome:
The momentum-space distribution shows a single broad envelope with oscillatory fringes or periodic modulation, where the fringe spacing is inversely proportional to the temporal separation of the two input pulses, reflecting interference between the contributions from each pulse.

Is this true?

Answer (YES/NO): NO